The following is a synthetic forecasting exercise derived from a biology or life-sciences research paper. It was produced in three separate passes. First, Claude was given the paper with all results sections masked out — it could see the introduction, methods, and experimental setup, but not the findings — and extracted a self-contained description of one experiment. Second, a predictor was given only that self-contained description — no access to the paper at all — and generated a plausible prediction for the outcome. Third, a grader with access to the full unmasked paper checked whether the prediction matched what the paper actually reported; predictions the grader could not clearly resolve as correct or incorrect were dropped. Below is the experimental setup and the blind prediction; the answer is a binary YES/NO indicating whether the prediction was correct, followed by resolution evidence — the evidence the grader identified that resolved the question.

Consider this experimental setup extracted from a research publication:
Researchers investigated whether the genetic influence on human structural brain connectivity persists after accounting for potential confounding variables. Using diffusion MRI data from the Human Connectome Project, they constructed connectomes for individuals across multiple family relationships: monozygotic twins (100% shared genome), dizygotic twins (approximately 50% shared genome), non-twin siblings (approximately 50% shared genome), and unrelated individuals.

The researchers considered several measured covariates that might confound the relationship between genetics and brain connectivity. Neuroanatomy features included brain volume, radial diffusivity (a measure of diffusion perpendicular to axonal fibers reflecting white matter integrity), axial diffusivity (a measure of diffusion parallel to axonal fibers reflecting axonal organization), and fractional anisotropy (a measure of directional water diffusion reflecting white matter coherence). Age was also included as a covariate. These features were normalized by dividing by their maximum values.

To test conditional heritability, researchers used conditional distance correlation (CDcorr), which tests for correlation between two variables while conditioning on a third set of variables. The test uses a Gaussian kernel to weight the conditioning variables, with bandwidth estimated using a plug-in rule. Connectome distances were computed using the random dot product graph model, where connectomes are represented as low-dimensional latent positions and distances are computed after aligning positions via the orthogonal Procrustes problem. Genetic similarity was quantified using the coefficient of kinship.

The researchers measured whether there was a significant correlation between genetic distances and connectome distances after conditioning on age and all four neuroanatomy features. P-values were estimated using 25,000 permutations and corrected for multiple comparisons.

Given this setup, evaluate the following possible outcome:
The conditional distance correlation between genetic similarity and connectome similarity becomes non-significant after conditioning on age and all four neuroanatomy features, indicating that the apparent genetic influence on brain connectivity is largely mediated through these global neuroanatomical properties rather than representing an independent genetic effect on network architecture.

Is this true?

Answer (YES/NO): NO